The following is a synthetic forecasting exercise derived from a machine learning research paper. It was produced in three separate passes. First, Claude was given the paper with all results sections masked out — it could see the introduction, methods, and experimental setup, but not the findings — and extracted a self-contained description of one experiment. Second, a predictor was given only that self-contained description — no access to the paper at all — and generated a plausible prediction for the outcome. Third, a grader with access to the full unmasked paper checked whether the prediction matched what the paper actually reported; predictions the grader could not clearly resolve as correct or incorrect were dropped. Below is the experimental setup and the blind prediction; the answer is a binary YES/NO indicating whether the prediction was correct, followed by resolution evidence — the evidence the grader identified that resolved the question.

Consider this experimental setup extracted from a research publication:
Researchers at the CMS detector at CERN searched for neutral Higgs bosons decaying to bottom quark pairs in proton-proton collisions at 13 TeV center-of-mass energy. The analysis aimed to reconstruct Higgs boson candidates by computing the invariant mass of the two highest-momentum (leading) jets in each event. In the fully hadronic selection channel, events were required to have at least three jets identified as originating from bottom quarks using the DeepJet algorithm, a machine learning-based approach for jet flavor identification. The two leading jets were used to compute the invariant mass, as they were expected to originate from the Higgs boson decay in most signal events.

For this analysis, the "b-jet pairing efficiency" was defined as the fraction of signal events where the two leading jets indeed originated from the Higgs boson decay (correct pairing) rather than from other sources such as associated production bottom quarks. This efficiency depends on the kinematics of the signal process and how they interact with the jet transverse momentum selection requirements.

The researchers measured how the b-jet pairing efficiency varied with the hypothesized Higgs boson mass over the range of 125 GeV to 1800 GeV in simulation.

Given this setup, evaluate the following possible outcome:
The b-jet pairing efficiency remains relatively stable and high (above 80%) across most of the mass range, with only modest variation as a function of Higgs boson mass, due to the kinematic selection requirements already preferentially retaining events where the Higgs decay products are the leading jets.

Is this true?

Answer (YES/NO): NO